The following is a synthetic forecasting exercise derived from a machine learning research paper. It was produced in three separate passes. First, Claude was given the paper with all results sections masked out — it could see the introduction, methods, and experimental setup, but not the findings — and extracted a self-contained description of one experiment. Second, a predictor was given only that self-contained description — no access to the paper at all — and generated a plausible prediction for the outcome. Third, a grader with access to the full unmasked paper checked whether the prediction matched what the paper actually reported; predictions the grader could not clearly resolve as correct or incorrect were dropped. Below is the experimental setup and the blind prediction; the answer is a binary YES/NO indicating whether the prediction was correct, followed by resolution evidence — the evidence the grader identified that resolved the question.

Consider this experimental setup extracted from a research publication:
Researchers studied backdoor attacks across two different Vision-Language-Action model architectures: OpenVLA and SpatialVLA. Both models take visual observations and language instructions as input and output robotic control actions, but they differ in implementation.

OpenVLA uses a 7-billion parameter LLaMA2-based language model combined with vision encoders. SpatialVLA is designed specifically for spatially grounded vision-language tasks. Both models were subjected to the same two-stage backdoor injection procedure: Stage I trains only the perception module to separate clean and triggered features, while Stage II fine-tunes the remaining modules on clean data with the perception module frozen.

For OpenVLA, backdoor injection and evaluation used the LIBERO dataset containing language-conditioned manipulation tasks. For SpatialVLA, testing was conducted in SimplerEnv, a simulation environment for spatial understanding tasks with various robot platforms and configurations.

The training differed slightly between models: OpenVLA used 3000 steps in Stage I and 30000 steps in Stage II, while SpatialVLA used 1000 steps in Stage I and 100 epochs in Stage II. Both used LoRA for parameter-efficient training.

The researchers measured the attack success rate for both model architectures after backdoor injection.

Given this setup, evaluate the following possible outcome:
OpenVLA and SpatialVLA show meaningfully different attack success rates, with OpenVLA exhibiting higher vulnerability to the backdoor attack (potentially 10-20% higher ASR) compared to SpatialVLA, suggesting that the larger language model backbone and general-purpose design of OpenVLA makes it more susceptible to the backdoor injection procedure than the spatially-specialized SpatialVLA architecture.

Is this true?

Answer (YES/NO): NO